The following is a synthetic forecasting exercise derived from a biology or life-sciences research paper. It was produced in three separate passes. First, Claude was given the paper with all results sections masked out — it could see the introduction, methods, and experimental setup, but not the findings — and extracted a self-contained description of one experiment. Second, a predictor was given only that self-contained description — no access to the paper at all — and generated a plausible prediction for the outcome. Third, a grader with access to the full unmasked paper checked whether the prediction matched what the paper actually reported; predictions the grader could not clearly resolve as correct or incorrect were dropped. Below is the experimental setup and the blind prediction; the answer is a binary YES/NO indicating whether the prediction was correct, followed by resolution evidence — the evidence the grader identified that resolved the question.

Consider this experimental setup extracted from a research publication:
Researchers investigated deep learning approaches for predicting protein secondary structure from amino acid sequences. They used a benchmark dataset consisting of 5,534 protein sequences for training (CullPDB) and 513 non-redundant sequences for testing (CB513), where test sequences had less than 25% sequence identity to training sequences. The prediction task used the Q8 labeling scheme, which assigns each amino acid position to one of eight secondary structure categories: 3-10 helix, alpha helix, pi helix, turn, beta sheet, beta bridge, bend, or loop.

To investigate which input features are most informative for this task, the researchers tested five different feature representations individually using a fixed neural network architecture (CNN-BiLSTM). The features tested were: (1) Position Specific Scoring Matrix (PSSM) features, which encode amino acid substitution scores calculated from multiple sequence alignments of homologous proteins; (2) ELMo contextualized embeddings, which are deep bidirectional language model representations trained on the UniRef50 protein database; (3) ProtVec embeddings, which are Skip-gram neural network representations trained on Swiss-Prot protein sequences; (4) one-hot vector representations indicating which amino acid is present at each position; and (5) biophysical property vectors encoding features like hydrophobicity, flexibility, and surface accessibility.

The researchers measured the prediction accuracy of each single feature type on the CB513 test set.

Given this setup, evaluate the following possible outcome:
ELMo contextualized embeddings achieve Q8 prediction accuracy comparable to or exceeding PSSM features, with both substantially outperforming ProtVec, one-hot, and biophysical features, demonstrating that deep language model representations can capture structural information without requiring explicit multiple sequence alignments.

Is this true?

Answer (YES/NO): NO